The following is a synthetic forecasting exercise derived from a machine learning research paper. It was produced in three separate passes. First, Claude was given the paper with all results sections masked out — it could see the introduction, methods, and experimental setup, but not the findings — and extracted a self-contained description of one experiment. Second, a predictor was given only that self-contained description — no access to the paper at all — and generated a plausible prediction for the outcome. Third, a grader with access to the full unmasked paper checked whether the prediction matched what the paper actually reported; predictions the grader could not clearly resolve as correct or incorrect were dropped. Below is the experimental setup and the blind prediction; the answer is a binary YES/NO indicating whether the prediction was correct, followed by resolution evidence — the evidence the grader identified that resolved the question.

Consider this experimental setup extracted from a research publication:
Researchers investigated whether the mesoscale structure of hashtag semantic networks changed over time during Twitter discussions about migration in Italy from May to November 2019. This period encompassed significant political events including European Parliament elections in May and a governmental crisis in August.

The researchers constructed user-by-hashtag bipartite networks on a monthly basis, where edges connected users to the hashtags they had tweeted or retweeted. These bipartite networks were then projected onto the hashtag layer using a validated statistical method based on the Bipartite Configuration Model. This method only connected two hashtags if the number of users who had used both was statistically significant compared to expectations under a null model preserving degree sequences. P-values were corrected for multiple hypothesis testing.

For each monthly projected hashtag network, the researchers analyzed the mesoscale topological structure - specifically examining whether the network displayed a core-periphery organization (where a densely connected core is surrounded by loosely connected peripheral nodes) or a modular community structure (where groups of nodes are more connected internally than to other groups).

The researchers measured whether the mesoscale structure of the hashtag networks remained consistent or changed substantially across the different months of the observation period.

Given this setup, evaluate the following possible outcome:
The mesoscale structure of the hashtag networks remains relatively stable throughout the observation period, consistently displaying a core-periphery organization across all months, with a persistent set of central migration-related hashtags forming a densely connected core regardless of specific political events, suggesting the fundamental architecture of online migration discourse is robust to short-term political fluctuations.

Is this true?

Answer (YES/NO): YES